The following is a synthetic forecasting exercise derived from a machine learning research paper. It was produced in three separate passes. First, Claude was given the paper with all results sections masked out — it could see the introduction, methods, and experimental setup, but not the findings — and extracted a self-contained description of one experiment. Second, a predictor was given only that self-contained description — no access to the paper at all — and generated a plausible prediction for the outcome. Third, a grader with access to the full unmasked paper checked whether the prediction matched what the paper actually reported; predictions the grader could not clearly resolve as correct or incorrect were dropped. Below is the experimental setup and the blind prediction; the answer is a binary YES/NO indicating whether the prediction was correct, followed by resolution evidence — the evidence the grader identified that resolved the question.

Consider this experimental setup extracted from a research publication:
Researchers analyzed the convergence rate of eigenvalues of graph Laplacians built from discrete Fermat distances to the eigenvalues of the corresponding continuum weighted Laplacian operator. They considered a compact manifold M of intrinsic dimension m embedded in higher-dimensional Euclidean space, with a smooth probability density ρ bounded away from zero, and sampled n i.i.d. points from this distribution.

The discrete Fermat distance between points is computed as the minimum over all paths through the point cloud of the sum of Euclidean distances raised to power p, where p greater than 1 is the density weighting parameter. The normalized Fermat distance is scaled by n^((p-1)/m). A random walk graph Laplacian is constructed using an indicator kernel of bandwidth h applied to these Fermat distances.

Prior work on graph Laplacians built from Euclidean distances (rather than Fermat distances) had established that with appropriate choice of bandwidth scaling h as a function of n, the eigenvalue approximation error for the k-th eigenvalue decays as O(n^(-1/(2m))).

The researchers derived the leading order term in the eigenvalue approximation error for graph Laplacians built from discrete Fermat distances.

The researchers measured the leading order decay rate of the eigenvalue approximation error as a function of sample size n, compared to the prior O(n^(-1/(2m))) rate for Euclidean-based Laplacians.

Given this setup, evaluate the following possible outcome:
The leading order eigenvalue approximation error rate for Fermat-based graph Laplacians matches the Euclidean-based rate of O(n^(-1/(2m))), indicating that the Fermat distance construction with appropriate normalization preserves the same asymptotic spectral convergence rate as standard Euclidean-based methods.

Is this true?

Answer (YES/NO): NO